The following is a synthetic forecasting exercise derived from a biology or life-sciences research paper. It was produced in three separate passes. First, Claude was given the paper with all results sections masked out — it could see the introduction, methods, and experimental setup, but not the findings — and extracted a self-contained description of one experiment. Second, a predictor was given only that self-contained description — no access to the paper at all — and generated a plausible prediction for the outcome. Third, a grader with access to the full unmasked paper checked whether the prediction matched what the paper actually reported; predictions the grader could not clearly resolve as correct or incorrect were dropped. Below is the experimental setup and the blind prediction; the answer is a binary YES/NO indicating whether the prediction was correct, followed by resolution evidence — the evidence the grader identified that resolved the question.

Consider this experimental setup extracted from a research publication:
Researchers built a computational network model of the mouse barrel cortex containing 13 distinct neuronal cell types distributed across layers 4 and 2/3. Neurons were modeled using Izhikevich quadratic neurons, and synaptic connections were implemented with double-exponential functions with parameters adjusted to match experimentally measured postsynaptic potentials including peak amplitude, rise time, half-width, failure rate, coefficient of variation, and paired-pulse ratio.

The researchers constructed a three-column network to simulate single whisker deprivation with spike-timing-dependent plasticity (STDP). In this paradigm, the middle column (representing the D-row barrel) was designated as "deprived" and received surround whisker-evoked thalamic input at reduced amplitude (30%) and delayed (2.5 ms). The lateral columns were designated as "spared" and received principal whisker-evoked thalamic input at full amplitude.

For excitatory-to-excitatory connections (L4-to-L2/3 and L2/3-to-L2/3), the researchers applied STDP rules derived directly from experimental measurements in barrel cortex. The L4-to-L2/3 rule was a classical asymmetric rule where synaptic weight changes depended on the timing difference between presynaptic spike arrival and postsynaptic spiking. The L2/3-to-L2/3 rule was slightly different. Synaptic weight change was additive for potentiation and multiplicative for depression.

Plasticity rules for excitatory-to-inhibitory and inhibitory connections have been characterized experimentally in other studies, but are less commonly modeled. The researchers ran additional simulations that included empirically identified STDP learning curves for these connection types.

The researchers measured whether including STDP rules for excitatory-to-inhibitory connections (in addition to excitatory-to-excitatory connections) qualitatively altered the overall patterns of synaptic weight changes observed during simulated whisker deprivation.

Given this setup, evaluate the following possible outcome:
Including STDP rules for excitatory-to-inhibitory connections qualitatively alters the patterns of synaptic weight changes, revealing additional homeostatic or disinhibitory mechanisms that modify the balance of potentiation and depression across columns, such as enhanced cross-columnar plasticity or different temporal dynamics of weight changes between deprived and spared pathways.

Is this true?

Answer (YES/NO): NO